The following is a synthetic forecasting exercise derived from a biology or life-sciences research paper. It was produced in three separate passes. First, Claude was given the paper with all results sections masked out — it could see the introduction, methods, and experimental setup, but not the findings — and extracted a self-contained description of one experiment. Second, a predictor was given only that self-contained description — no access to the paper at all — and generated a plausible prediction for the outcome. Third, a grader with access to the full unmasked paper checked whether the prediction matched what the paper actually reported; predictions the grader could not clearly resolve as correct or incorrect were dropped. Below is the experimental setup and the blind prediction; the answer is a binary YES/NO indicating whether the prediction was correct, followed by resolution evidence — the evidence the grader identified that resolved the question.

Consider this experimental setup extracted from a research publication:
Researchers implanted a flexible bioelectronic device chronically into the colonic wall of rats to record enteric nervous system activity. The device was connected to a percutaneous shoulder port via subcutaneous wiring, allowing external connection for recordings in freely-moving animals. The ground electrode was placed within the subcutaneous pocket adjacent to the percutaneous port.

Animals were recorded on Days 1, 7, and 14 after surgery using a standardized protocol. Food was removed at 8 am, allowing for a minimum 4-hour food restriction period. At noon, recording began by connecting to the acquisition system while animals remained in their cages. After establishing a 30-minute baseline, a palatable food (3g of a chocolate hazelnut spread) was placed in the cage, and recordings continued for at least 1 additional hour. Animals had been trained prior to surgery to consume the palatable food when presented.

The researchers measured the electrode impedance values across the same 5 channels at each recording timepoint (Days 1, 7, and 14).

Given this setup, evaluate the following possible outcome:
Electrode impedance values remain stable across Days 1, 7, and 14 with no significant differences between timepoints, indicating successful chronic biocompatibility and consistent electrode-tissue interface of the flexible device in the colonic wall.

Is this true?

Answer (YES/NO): NO